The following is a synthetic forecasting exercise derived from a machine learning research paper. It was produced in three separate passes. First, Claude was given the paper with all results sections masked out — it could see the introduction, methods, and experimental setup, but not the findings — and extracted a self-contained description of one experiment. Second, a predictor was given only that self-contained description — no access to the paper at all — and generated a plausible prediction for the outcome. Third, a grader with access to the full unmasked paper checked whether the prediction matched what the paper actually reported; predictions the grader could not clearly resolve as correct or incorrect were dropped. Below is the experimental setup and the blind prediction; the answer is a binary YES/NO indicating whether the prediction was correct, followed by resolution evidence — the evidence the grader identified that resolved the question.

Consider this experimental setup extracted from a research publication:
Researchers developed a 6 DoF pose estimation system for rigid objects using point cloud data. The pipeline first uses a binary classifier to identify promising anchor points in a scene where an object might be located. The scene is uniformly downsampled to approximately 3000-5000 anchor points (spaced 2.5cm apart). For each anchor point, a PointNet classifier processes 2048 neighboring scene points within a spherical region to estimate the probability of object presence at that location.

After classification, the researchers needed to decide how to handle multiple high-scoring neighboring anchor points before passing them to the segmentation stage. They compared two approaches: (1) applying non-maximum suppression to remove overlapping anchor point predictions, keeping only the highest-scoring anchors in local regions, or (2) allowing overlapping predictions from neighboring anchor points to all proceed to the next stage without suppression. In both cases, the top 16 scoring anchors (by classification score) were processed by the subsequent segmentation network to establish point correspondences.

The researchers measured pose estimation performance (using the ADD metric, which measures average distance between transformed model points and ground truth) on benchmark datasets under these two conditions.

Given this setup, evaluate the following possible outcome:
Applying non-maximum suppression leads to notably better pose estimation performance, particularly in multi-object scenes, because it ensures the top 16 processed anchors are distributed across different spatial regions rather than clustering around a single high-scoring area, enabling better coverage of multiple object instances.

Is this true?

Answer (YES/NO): NO